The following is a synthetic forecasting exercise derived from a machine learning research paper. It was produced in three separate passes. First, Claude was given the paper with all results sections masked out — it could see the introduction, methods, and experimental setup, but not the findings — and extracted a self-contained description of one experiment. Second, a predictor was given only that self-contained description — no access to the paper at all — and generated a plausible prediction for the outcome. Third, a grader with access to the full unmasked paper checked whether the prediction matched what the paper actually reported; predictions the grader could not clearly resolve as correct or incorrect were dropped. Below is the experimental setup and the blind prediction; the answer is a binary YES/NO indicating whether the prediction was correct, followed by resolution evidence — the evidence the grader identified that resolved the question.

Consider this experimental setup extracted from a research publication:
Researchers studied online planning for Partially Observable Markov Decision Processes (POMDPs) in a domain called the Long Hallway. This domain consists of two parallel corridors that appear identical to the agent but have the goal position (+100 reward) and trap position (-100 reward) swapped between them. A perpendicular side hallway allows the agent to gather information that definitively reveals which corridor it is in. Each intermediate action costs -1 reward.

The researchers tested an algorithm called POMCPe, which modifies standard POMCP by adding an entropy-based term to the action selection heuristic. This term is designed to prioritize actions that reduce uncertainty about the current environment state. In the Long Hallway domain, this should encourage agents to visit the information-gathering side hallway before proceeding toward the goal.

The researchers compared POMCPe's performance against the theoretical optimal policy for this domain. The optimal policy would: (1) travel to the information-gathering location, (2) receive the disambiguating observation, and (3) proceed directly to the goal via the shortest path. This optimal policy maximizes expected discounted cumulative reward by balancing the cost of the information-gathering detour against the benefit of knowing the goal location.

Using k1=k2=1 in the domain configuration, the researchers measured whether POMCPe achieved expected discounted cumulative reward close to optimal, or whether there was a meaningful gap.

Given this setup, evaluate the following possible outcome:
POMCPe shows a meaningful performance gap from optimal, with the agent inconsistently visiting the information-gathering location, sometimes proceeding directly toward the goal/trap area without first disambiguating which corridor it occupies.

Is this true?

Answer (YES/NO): NO